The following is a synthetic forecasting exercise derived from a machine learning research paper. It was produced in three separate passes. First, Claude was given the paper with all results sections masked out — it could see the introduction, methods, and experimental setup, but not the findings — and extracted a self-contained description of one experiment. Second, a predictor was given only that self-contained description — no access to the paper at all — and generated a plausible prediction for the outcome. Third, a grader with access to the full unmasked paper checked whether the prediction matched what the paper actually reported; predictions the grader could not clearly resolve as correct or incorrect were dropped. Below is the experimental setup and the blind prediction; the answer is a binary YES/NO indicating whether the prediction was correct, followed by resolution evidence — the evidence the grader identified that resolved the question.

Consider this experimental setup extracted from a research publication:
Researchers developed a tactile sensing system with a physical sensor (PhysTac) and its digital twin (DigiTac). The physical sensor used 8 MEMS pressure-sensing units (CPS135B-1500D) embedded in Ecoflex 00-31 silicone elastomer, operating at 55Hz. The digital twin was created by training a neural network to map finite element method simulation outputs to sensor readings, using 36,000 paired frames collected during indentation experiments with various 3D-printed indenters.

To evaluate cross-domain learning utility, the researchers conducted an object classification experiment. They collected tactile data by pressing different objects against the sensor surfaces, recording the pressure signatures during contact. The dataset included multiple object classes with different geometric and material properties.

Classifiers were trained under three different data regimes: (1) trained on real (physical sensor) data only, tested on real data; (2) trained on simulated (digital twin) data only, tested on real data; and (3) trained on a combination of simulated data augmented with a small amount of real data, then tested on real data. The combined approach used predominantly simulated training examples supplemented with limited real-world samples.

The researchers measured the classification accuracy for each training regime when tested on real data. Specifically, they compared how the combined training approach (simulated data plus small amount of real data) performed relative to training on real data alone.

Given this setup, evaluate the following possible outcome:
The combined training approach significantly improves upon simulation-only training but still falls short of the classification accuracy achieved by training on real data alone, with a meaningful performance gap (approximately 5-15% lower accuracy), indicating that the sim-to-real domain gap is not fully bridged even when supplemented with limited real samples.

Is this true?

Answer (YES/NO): NO